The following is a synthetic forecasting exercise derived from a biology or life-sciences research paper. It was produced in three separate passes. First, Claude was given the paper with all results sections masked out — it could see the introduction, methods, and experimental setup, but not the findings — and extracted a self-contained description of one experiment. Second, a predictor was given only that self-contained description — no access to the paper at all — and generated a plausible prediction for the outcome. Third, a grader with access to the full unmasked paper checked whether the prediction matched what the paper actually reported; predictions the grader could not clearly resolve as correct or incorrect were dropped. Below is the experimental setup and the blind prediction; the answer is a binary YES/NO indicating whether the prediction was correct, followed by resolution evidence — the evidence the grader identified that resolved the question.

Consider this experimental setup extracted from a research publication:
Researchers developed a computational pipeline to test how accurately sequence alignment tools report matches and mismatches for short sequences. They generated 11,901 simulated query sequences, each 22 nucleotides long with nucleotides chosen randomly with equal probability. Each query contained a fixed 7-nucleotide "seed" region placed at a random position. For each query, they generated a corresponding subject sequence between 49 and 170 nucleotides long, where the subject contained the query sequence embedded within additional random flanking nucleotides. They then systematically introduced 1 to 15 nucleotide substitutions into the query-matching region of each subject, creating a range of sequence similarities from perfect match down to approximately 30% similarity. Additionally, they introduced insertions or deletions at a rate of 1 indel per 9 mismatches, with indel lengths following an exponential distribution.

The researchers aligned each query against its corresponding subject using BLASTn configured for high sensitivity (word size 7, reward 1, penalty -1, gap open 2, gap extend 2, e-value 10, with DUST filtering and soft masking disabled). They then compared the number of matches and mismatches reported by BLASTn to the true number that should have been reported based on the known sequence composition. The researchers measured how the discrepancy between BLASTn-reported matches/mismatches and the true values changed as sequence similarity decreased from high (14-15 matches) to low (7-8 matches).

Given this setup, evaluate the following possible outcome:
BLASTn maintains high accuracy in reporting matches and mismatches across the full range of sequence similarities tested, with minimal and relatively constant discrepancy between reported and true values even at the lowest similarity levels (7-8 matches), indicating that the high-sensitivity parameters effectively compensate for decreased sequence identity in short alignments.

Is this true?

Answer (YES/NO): NO